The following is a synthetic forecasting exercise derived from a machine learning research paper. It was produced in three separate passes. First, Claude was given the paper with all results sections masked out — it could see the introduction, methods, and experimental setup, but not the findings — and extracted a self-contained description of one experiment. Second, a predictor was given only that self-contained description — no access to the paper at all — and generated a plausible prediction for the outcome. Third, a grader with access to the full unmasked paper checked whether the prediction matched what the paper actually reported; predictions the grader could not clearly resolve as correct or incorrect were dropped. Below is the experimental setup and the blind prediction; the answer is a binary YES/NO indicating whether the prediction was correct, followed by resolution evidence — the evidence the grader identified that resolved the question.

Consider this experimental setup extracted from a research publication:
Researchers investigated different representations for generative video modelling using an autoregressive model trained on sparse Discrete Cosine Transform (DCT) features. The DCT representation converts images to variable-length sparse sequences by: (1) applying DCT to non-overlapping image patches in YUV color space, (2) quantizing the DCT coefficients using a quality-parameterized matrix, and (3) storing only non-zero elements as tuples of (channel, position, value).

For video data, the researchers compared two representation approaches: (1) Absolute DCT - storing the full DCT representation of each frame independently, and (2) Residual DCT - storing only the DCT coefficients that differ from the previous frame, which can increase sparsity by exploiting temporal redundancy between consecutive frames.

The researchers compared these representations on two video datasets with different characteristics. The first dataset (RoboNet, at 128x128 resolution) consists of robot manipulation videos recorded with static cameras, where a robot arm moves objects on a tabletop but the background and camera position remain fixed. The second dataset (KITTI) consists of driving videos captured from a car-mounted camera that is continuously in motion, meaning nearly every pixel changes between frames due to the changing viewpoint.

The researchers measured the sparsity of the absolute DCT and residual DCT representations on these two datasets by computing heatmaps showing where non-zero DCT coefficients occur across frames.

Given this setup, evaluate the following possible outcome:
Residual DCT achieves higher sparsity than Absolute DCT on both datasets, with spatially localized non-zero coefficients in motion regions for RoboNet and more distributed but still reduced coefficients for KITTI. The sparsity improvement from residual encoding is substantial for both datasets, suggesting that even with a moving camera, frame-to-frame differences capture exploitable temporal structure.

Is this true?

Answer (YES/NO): NO